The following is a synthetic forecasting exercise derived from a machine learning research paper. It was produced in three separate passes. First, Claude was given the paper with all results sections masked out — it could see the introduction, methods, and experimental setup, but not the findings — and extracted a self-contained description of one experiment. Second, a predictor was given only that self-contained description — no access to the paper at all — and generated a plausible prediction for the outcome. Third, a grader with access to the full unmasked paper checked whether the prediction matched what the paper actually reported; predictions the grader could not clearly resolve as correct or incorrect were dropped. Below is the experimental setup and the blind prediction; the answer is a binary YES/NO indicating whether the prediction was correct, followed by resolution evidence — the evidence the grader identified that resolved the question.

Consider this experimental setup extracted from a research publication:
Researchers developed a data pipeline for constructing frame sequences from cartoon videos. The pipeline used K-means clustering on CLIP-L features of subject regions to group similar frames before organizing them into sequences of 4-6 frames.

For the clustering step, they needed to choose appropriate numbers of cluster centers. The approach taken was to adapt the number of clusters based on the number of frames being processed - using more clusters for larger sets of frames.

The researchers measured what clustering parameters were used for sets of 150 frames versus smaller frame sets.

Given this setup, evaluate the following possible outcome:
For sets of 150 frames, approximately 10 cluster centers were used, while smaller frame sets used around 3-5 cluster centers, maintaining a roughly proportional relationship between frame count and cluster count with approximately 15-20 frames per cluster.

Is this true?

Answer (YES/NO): NO